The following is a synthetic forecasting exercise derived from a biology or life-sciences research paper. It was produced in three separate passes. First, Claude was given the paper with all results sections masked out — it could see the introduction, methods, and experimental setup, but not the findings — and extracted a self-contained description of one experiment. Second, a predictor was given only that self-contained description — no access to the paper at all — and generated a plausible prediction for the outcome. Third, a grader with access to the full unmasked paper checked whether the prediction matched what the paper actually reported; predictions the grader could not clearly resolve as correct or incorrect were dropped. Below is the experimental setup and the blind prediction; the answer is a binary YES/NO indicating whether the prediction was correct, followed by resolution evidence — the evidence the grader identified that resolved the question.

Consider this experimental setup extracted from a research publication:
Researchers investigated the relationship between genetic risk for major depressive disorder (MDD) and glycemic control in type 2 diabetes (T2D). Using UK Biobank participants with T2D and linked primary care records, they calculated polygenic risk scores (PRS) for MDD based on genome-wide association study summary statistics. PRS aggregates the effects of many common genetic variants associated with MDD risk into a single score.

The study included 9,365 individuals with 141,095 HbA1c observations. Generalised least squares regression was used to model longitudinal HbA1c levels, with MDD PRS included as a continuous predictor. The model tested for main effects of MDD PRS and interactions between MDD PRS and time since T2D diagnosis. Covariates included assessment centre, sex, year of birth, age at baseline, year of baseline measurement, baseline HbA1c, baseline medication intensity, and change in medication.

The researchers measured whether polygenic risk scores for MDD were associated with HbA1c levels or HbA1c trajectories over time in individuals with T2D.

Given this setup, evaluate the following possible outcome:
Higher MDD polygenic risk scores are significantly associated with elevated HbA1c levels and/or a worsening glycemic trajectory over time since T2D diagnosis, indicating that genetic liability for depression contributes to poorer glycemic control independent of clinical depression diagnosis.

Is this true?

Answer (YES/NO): NO